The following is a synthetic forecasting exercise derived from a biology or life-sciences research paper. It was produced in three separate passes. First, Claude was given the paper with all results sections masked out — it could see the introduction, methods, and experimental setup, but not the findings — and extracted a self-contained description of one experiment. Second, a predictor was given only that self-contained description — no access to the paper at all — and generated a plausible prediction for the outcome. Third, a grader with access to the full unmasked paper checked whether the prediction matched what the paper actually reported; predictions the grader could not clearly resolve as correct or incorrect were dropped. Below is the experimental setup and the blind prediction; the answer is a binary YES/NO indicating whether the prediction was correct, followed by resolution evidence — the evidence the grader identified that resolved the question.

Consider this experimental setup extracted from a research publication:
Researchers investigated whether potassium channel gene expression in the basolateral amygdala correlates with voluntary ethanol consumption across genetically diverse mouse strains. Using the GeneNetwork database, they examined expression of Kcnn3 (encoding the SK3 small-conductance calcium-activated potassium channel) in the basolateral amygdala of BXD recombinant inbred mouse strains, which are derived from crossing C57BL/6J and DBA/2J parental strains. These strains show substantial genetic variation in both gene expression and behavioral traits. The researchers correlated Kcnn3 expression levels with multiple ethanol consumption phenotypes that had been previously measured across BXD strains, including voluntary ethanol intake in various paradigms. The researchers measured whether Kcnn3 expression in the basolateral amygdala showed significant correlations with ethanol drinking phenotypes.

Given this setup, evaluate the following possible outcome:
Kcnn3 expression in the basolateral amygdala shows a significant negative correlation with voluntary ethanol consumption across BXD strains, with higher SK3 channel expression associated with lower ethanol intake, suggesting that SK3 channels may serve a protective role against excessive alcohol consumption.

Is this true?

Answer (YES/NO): YES